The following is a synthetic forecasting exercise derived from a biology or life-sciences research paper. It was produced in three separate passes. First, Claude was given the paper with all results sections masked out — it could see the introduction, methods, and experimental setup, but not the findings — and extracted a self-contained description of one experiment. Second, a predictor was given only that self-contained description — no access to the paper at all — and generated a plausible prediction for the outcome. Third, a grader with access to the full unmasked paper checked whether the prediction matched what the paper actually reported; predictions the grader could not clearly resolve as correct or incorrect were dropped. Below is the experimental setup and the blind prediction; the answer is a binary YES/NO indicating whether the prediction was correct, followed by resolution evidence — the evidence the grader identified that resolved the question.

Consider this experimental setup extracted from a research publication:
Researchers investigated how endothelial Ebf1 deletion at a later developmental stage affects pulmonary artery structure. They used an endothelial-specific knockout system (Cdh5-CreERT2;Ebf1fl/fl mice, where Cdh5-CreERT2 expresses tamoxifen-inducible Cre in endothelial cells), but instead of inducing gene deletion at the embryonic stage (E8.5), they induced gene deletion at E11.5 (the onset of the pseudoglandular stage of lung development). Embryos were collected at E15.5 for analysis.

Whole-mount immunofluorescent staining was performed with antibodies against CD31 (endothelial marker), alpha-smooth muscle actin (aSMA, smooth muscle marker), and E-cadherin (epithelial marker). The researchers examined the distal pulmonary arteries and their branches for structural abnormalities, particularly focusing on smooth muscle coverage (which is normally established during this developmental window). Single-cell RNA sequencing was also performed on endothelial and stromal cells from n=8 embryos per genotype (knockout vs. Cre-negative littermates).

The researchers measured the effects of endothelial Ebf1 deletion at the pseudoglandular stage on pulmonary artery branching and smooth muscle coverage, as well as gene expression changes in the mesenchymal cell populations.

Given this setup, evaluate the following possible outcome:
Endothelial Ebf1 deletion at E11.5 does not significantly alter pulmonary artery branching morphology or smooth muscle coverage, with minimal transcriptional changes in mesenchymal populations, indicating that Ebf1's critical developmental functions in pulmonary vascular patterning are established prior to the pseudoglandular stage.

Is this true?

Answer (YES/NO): NO